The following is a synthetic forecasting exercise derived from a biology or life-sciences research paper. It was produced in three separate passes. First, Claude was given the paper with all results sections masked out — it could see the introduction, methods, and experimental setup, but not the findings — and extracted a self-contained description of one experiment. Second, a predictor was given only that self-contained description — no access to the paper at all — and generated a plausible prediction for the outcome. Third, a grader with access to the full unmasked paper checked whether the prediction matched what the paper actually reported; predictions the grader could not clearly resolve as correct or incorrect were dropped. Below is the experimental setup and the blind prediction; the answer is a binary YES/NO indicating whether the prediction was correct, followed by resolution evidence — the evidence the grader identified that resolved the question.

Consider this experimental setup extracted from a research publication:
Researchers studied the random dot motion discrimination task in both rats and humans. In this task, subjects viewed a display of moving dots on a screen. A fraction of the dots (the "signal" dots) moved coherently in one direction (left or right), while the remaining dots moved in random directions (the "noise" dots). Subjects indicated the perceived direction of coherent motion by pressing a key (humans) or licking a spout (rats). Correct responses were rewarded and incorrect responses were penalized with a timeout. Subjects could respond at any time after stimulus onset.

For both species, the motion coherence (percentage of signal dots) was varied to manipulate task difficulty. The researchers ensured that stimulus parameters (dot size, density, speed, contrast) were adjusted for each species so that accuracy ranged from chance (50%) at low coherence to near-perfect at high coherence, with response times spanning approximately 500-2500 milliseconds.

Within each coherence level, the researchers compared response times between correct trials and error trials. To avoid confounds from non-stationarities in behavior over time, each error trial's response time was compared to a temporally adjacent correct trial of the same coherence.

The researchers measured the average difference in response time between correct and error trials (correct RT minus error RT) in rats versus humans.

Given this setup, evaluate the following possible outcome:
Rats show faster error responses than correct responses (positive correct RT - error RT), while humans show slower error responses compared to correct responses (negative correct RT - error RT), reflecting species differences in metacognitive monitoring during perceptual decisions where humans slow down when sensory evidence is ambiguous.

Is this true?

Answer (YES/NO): YES